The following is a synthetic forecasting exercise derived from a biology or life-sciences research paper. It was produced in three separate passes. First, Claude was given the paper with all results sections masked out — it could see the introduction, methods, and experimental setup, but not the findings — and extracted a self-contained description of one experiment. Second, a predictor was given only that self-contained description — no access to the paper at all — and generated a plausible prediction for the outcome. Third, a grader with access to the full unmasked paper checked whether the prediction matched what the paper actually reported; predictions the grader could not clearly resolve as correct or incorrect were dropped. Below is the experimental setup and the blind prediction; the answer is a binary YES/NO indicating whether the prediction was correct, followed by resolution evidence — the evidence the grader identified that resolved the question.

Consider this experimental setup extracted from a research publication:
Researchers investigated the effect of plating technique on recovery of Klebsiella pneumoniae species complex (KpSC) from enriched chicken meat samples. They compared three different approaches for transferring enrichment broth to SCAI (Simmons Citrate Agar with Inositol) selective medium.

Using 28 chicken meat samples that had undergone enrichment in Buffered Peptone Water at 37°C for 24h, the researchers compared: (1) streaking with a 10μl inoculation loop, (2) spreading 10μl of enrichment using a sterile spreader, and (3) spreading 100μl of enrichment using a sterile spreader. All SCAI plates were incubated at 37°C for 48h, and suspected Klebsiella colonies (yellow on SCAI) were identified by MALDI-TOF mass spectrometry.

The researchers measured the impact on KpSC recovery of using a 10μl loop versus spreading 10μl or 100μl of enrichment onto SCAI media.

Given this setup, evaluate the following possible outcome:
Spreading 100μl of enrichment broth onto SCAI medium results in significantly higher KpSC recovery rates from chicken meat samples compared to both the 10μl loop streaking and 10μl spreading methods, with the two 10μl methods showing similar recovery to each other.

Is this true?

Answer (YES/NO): NO